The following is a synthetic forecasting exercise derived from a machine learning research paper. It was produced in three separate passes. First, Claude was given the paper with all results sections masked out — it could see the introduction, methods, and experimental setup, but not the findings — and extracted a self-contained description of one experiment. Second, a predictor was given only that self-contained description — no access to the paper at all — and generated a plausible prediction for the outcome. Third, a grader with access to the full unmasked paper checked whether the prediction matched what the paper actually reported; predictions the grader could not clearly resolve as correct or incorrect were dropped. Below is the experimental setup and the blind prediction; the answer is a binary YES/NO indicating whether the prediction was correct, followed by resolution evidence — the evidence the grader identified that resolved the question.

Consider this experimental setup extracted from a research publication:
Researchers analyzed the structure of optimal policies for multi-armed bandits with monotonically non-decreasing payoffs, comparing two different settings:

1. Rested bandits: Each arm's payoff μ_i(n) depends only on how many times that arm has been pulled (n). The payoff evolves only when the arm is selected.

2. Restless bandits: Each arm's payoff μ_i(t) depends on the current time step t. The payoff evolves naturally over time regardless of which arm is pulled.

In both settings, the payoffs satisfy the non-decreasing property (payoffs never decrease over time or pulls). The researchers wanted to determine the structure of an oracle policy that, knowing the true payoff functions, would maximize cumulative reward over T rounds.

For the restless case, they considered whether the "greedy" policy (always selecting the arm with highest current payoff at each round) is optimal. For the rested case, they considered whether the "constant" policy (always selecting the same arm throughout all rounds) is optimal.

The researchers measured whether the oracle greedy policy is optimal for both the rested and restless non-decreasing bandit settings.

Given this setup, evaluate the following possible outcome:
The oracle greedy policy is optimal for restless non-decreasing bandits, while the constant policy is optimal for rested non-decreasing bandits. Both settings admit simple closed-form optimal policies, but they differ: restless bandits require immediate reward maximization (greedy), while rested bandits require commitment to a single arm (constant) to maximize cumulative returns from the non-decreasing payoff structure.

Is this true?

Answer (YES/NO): YES